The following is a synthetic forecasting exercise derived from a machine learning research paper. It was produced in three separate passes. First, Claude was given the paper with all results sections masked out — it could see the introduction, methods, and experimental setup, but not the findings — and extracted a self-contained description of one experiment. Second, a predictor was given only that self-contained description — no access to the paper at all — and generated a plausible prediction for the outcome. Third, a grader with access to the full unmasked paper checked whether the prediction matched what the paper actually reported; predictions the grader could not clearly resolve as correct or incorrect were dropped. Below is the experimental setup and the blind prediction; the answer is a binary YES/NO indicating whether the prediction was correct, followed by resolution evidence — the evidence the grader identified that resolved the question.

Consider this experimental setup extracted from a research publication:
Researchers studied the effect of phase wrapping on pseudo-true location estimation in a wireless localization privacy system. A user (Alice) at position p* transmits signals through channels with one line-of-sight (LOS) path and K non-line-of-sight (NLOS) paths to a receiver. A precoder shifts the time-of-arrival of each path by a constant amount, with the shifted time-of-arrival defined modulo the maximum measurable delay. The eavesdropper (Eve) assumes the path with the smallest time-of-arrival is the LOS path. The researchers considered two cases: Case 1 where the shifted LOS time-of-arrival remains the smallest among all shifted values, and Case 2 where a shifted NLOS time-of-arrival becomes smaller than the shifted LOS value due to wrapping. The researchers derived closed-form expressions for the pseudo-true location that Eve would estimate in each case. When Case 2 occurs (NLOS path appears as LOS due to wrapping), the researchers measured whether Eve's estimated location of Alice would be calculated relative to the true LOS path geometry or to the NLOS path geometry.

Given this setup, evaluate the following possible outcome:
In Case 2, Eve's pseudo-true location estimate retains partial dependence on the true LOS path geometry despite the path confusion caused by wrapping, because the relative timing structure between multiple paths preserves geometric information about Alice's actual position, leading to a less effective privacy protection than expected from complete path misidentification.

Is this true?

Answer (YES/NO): NO